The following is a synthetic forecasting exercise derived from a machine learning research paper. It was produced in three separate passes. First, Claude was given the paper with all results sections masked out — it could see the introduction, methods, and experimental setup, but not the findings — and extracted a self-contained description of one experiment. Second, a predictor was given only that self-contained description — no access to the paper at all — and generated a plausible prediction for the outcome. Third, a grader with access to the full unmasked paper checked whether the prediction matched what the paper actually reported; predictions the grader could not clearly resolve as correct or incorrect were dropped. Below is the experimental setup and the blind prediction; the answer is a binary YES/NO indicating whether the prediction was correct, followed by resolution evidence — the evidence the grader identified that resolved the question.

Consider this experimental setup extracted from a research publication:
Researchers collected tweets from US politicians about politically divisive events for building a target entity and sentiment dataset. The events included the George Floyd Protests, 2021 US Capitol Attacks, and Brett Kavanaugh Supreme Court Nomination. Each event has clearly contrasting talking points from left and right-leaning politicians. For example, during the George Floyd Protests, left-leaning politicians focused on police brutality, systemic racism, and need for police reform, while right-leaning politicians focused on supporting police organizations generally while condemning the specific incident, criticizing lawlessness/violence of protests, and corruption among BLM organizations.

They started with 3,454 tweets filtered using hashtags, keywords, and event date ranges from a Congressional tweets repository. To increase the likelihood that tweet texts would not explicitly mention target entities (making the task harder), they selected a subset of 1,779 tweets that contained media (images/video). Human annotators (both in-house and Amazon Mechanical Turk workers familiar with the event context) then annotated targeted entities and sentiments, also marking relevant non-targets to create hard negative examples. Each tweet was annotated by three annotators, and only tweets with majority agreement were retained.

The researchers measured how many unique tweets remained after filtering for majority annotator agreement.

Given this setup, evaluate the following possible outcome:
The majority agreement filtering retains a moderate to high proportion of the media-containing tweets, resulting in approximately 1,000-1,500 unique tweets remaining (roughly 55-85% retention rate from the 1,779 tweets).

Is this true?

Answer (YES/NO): NO